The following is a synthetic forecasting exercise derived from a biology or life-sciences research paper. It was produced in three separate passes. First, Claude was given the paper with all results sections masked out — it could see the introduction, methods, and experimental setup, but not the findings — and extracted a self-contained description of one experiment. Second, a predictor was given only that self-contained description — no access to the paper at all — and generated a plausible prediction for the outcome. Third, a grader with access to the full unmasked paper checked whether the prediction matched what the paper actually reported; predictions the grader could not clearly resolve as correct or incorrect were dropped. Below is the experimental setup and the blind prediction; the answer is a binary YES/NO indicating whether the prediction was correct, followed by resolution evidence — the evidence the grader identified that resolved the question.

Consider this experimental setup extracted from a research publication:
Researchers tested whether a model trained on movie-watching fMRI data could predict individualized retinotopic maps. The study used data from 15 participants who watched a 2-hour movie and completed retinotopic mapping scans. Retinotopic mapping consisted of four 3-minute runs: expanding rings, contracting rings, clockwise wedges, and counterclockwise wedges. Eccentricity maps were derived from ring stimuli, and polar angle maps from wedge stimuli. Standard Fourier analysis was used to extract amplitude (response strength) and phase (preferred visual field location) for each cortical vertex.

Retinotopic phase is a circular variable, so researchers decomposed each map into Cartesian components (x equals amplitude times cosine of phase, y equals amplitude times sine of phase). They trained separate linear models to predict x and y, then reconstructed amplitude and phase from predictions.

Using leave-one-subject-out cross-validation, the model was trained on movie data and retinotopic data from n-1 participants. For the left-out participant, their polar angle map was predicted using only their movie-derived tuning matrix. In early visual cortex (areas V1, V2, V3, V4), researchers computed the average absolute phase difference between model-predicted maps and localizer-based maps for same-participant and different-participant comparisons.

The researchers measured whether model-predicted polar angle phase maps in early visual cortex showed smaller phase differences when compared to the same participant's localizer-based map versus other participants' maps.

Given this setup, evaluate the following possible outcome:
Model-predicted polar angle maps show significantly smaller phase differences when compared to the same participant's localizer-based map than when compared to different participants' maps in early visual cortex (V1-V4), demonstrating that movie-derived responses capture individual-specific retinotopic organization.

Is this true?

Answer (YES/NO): YES